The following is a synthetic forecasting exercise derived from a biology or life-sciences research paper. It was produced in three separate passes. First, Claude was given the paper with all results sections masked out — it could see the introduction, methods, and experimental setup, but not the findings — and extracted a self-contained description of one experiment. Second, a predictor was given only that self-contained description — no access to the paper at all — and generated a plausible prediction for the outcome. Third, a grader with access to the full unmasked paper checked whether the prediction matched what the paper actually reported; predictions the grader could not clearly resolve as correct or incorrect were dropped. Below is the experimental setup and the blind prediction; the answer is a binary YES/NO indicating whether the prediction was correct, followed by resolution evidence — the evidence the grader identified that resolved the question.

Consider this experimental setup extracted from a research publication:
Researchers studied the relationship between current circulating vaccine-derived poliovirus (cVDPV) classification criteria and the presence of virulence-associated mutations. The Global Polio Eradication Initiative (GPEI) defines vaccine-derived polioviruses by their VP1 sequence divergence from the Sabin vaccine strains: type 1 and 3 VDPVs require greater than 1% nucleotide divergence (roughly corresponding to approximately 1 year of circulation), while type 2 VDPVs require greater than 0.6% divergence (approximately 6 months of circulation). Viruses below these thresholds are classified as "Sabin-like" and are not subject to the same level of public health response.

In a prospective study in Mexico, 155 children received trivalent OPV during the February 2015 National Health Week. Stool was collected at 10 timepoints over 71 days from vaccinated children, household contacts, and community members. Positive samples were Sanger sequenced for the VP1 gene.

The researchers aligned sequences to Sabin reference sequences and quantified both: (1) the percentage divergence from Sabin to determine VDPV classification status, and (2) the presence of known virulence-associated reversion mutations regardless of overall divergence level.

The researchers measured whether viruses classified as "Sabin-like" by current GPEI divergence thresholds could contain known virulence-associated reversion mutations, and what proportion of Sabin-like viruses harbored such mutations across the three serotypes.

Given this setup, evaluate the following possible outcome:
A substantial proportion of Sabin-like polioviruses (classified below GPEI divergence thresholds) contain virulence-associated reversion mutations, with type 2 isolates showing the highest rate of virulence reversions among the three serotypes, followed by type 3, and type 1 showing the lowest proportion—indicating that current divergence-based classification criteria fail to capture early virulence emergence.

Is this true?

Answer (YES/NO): NO